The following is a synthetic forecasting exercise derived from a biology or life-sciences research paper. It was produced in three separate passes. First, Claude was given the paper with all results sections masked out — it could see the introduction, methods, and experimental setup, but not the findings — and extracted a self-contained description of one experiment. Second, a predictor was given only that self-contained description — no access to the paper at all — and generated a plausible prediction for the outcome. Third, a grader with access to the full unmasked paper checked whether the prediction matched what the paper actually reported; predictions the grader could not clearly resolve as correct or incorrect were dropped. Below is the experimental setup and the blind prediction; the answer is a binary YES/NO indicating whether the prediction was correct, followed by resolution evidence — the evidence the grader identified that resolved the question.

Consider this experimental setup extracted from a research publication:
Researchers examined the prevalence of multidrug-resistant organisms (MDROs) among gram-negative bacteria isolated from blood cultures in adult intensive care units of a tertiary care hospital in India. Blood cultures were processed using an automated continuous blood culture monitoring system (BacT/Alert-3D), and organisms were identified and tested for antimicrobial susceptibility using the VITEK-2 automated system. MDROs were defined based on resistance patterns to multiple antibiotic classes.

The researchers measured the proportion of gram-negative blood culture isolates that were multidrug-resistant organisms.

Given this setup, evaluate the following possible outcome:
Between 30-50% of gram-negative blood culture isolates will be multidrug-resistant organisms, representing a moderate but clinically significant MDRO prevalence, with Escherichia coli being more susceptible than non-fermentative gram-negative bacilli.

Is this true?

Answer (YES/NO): NO